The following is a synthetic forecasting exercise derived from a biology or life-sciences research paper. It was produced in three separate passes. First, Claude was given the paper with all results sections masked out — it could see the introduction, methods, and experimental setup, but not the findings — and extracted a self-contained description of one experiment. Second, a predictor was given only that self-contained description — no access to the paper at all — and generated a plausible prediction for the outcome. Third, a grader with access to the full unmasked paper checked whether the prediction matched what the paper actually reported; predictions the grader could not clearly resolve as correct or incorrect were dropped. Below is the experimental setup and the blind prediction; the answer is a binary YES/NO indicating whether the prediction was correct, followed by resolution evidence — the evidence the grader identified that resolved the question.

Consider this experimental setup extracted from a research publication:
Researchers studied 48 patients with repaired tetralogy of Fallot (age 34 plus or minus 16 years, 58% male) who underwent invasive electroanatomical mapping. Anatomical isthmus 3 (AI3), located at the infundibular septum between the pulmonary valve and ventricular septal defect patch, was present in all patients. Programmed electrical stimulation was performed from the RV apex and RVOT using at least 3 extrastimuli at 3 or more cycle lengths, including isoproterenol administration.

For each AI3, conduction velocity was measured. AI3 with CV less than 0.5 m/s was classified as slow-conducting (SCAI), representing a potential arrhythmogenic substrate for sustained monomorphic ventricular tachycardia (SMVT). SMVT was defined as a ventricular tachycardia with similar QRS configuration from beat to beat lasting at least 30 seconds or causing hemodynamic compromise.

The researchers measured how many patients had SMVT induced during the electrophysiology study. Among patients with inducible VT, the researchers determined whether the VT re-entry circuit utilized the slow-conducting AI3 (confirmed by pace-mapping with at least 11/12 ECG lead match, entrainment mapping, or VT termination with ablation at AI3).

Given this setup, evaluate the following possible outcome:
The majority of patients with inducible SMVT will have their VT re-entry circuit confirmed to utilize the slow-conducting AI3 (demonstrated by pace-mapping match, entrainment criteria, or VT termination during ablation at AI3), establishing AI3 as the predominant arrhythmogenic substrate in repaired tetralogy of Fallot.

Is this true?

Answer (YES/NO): YES